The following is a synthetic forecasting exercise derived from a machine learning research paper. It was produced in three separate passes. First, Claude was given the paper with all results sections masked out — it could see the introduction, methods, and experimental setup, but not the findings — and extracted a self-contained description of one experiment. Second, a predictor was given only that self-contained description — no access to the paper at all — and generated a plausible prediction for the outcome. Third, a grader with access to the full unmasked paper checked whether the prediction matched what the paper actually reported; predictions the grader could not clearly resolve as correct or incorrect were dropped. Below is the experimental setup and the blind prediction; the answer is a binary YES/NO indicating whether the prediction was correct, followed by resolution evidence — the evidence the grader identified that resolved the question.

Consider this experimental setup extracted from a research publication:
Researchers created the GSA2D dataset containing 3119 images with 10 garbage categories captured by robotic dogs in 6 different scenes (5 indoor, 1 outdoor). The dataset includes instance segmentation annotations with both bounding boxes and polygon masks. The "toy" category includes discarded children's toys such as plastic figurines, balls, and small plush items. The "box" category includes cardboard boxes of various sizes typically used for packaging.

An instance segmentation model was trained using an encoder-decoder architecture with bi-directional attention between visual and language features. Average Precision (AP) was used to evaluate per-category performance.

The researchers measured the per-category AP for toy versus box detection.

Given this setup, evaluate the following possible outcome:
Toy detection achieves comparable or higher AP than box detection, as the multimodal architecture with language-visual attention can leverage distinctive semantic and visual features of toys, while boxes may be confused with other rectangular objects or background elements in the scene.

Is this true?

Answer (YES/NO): YES